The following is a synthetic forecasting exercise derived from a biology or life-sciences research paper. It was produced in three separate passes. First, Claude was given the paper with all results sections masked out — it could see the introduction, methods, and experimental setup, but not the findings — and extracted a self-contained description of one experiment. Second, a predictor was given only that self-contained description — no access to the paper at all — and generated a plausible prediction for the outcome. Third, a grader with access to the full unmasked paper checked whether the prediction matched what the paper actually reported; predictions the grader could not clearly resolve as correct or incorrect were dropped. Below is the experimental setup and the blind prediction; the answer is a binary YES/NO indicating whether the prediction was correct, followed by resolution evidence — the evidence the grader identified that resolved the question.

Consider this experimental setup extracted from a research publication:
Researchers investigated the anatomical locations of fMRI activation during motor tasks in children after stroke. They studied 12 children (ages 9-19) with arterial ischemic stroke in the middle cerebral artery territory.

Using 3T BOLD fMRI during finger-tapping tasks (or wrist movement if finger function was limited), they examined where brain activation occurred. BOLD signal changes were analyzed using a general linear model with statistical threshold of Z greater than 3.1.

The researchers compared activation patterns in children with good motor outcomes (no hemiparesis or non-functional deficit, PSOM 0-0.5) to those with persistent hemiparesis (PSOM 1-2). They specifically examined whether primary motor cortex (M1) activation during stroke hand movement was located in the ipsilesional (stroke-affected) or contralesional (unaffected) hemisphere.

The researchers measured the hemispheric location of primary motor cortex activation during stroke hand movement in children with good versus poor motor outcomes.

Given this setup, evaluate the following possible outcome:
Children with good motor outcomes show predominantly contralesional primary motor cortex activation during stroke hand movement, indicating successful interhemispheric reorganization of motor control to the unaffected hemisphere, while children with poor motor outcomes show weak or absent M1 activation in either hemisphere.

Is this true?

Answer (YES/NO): NO